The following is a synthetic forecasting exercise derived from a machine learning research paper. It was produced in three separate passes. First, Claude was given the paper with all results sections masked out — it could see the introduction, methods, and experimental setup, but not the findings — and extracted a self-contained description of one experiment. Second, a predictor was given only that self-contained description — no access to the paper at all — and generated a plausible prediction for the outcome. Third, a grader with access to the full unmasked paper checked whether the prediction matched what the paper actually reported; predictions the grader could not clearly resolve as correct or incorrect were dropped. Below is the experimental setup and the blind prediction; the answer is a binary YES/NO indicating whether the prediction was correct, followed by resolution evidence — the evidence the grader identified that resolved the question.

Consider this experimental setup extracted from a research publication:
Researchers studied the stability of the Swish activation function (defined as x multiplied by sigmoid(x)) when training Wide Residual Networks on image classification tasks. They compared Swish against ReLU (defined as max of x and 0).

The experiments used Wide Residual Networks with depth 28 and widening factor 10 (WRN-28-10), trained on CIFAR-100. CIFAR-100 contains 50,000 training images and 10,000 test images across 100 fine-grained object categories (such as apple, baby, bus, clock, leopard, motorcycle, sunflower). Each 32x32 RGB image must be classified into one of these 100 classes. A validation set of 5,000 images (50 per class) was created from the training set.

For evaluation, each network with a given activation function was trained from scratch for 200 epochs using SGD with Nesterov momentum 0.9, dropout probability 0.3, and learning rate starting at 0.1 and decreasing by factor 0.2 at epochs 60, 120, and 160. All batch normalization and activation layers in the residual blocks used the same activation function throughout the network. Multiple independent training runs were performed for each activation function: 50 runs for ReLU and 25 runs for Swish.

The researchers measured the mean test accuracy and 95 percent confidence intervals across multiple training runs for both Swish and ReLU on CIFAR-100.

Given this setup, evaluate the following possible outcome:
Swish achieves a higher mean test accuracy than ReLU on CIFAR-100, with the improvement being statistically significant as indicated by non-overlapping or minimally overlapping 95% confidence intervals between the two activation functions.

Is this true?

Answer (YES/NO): NO